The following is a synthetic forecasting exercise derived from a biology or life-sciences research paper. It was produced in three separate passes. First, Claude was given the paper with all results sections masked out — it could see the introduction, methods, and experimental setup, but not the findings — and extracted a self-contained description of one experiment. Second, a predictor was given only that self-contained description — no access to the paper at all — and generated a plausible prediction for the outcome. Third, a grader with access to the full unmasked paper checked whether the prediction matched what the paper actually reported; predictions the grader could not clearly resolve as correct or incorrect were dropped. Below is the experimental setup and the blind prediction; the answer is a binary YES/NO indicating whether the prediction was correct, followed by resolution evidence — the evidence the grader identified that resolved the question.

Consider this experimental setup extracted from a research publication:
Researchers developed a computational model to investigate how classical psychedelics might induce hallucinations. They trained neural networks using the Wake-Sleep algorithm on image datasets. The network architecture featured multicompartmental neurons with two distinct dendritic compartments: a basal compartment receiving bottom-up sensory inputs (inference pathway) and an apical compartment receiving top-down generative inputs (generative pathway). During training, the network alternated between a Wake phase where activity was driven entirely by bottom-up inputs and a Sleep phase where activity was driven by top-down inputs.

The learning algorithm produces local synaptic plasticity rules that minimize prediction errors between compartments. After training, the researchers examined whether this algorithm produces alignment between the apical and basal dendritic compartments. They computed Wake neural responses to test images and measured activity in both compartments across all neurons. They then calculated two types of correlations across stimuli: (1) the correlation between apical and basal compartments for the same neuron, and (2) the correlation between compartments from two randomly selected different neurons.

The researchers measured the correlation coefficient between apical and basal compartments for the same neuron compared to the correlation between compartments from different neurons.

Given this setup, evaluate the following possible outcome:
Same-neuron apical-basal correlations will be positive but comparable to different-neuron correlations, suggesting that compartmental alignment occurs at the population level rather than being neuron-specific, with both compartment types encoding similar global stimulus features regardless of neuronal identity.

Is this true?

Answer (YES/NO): NO